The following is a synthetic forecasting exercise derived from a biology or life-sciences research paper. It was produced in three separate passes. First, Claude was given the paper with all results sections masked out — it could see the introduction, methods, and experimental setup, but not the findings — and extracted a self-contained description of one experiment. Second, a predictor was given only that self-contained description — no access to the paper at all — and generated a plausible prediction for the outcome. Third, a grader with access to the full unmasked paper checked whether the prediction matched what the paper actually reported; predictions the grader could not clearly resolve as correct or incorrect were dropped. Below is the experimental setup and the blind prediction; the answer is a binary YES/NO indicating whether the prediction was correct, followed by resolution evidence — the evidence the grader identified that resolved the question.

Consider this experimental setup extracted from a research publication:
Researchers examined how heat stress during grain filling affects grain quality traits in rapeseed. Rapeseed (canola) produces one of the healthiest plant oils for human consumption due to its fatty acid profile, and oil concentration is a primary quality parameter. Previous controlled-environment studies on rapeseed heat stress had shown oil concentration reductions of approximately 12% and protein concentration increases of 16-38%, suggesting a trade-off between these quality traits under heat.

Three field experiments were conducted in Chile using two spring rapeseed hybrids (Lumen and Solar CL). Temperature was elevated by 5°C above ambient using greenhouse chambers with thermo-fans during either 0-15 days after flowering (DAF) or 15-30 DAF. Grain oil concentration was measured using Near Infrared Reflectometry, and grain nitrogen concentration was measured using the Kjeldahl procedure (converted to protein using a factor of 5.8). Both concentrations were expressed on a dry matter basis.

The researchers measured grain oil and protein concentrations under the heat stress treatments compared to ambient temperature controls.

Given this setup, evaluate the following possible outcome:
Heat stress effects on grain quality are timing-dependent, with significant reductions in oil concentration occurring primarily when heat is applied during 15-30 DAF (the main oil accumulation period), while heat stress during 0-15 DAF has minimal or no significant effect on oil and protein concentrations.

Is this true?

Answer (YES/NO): NO